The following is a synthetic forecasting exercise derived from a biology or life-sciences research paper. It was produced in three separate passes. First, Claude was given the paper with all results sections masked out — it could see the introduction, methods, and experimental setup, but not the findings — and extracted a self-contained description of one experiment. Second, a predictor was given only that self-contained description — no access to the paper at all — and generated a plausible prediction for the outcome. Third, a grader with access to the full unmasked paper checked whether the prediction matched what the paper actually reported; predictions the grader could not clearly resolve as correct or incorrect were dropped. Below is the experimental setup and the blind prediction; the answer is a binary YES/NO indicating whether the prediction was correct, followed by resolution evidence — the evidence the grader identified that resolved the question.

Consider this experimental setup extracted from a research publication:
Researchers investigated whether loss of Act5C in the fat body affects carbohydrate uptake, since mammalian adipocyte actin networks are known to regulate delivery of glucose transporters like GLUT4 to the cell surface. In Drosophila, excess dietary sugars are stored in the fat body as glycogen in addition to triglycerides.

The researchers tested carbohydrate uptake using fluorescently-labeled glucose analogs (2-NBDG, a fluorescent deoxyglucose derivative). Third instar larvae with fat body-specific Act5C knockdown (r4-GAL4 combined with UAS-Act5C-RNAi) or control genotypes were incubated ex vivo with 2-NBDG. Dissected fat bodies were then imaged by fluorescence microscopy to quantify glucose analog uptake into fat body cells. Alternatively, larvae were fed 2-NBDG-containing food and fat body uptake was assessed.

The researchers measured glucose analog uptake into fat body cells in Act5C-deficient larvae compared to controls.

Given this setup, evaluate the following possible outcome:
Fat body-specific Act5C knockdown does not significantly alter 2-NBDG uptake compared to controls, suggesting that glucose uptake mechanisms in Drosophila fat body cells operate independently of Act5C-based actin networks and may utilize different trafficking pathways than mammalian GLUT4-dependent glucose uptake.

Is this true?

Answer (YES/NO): YES